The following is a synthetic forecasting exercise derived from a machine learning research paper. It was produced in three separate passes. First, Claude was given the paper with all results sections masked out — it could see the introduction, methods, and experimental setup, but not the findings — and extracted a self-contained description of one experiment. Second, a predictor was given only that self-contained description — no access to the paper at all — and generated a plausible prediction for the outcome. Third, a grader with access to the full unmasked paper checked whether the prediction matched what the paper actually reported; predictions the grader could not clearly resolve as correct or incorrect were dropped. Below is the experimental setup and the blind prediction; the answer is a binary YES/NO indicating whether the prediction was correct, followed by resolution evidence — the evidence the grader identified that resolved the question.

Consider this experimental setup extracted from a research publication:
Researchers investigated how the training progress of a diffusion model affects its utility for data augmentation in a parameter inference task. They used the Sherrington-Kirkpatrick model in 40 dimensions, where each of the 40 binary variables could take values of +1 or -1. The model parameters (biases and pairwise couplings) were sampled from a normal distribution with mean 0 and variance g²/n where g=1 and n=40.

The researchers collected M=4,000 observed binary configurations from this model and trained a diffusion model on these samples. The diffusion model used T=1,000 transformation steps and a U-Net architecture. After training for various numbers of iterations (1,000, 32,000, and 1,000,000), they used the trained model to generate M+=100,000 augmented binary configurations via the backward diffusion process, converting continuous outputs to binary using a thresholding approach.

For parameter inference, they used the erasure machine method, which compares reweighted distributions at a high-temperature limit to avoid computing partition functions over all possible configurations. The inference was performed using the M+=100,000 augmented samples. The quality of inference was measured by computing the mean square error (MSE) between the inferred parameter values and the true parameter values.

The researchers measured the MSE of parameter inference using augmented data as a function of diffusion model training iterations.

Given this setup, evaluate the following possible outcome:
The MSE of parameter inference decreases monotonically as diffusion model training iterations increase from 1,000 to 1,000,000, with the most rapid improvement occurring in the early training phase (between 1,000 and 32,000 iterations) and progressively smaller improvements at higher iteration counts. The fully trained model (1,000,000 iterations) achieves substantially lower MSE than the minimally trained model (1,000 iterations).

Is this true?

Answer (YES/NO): NO